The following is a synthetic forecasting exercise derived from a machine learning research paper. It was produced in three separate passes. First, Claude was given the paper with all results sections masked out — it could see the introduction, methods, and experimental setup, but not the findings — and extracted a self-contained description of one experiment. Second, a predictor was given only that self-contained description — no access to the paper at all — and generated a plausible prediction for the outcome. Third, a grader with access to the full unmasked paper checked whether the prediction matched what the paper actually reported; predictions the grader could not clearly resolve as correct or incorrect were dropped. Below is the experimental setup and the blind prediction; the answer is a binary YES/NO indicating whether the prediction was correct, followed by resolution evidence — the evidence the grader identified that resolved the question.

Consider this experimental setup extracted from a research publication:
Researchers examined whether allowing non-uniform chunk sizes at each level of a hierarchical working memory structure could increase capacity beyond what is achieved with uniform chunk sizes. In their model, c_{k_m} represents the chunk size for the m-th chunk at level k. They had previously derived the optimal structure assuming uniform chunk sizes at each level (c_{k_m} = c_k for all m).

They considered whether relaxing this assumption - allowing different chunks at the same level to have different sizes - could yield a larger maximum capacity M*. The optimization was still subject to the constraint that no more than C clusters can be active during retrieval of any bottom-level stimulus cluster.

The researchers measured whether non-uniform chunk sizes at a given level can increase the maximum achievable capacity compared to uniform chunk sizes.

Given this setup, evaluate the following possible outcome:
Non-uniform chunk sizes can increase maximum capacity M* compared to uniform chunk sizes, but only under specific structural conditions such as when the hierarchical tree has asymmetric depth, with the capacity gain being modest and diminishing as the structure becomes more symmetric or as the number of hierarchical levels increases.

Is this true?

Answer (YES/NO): NO